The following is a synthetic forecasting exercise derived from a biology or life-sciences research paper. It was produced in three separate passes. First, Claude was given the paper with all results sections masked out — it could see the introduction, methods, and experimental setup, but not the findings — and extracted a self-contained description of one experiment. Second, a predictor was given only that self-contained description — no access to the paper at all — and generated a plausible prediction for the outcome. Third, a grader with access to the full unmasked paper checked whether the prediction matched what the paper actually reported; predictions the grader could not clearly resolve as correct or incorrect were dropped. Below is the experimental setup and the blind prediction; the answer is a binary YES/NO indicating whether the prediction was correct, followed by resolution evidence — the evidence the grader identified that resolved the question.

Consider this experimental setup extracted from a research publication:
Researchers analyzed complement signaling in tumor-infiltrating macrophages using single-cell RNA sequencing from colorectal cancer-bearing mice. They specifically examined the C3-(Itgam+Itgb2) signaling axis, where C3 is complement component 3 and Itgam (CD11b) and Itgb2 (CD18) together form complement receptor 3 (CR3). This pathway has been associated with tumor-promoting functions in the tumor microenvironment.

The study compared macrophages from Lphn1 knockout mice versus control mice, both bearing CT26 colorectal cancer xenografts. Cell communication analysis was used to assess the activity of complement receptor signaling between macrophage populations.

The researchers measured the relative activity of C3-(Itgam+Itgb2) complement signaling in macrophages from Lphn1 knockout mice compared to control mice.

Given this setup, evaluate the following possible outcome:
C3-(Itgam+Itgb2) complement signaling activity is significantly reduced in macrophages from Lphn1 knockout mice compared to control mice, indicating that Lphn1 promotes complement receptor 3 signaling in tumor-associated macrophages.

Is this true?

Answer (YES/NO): YES